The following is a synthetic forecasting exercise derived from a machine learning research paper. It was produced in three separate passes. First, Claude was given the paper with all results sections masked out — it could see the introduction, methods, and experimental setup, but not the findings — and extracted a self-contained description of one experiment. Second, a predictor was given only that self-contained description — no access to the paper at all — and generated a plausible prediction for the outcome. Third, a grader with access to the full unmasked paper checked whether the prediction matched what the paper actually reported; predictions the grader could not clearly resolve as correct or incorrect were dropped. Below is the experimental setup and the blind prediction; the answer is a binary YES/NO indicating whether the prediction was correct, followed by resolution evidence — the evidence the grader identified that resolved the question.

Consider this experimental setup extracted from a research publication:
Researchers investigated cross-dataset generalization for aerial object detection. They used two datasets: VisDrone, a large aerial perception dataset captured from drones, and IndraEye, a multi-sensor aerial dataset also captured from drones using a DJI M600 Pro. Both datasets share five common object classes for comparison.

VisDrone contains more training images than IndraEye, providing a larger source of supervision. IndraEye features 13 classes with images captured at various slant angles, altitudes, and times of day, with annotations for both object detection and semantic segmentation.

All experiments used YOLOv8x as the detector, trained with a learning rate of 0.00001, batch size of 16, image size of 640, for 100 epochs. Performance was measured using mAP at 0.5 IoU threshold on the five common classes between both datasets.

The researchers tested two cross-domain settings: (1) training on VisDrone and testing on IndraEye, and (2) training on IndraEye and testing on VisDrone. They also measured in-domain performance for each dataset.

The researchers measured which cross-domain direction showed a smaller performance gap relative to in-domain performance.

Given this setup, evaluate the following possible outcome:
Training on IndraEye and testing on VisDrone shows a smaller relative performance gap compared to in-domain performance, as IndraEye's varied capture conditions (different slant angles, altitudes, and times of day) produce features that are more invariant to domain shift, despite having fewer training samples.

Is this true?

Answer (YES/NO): YES